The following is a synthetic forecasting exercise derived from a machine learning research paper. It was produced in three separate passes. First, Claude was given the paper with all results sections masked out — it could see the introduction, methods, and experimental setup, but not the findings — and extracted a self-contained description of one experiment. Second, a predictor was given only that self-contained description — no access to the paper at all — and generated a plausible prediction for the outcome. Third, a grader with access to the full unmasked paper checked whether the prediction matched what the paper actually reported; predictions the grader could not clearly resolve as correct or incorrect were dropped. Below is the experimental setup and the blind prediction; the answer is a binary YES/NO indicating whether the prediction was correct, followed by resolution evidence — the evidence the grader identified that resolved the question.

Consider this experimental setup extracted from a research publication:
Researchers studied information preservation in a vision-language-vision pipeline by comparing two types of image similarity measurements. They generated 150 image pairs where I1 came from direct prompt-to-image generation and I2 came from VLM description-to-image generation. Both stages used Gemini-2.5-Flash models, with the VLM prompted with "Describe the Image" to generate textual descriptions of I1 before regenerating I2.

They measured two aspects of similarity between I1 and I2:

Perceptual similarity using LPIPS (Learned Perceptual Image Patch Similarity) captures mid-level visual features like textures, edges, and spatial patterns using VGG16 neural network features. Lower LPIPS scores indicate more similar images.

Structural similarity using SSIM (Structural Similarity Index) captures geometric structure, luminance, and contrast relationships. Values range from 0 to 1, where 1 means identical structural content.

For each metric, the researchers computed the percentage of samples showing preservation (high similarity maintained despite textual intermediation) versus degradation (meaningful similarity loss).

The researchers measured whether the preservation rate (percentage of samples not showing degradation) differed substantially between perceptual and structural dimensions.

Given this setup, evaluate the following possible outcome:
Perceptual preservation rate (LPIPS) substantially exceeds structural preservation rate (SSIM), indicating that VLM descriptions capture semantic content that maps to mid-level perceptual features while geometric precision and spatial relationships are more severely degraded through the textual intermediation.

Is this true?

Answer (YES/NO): NO